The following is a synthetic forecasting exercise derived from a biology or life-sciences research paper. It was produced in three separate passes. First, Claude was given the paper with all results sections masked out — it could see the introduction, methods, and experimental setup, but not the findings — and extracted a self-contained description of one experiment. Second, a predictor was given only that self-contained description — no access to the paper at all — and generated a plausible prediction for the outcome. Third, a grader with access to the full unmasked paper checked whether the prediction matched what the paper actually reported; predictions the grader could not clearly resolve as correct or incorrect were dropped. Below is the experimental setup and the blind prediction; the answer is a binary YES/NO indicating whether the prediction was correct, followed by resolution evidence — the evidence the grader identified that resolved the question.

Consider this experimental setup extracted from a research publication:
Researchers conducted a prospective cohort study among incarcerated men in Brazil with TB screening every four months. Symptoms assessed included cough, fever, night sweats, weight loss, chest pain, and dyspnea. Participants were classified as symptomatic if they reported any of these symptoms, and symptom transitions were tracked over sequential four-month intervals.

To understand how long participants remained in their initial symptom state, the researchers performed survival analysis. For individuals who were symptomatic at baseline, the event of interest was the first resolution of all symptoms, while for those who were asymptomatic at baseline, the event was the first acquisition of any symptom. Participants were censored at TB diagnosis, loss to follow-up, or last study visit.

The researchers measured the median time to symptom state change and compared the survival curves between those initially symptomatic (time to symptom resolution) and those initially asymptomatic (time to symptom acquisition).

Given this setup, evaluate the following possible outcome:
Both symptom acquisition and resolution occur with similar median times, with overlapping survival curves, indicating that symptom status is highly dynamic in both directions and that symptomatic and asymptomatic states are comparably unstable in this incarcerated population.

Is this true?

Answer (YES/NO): NO